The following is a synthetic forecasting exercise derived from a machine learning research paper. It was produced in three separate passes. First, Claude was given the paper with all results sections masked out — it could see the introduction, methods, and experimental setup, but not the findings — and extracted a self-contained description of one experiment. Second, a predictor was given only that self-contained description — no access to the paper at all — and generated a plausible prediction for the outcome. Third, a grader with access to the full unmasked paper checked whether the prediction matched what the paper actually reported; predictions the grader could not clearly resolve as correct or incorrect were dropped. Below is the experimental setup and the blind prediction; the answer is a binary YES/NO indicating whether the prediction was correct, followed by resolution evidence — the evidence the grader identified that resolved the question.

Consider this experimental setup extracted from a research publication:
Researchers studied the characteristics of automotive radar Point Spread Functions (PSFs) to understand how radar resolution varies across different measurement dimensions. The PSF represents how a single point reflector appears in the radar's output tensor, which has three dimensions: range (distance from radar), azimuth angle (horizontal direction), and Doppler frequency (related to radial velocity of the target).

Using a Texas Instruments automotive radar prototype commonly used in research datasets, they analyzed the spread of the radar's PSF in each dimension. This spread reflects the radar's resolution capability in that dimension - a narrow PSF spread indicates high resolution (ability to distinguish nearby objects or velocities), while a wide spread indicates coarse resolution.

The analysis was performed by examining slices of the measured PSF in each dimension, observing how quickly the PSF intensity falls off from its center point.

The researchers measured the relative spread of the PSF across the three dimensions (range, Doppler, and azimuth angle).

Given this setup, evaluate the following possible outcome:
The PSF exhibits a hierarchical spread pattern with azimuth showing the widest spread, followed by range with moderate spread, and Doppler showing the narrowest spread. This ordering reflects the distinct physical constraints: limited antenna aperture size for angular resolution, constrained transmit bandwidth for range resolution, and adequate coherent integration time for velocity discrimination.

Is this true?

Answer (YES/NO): NO